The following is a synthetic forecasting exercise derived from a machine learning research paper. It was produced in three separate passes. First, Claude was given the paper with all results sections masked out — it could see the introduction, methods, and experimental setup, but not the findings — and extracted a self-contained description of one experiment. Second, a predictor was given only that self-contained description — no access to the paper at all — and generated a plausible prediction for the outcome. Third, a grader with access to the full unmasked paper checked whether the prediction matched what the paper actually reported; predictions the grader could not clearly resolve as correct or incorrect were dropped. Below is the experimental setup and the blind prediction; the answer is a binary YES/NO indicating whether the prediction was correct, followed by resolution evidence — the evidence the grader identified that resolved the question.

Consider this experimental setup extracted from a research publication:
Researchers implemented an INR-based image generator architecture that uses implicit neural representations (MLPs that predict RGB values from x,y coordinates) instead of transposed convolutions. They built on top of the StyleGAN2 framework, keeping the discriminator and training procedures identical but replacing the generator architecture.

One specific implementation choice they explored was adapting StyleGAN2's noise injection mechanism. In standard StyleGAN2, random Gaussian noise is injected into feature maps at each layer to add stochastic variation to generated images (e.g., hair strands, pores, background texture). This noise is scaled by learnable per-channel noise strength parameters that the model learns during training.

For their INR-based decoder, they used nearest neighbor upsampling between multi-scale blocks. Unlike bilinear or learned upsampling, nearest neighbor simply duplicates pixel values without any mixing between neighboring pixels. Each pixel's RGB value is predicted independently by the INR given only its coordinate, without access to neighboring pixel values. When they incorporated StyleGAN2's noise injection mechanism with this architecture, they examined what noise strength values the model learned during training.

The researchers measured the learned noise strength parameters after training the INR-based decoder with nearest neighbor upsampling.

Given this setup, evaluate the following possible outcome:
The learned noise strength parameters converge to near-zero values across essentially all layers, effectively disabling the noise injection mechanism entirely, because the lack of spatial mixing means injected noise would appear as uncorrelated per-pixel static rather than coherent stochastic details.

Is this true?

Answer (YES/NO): YES